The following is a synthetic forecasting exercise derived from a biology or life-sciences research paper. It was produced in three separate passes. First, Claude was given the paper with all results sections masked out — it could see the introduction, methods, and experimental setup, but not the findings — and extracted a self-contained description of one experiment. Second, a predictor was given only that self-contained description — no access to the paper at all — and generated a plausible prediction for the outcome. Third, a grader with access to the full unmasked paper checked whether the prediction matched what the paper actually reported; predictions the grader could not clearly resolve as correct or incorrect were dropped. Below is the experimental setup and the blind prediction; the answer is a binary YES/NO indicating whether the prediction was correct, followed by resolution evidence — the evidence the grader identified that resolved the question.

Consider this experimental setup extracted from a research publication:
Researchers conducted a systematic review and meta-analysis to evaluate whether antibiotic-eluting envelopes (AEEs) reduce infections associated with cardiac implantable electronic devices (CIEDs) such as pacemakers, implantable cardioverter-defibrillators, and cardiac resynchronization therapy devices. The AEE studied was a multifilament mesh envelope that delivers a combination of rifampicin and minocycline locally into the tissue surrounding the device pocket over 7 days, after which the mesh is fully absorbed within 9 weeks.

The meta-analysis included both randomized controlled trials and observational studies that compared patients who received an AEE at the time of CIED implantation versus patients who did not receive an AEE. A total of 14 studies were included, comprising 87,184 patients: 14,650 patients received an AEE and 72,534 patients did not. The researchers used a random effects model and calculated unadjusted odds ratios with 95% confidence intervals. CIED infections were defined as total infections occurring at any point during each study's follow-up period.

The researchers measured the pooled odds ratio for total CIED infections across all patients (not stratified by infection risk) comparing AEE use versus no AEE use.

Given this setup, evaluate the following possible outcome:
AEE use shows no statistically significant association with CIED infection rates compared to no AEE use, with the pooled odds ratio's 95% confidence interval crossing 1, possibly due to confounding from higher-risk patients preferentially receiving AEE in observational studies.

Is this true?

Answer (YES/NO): YES